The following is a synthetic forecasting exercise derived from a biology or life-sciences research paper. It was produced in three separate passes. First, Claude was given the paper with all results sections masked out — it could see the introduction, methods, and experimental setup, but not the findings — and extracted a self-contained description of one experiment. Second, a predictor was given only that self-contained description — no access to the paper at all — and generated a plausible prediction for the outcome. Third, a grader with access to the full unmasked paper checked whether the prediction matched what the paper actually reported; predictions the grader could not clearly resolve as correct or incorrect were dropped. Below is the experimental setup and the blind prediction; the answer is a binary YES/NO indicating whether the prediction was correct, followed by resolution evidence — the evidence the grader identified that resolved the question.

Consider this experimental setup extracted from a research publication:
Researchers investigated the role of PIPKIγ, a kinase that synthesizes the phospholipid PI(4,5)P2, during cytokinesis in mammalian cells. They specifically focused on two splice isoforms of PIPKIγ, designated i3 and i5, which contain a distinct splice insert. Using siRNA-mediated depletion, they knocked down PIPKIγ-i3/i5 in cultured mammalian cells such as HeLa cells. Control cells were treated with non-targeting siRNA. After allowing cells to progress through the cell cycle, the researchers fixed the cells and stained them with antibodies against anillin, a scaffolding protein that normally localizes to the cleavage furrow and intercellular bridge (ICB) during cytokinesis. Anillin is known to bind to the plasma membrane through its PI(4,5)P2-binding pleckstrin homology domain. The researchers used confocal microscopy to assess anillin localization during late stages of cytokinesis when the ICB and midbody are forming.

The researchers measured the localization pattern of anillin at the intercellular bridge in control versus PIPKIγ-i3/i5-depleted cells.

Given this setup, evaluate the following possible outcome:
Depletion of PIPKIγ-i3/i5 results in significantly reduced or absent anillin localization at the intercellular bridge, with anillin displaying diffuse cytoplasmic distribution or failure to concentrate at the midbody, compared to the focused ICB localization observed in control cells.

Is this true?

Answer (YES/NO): NO